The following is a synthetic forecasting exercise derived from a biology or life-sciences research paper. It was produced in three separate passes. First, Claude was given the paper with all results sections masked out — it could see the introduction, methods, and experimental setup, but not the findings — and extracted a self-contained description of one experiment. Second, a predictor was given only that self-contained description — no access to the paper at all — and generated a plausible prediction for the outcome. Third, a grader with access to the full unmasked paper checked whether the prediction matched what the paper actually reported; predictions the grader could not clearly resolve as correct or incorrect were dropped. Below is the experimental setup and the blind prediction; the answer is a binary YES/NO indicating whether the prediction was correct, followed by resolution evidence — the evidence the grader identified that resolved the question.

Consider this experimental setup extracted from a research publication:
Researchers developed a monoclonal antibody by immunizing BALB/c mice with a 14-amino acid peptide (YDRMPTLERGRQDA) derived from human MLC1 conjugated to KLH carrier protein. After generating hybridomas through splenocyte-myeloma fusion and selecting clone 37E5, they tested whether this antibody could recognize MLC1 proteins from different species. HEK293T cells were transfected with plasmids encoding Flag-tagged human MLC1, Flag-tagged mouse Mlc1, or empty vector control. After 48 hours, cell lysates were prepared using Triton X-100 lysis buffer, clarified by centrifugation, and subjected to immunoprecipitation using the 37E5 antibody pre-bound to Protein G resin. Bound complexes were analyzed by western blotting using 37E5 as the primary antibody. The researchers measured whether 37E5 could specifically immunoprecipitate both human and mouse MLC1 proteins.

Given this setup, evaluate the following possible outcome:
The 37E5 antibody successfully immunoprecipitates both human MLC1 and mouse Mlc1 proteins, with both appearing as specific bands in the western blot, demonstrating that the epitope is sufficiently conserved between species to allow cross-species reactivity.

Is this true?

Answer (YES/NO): YES